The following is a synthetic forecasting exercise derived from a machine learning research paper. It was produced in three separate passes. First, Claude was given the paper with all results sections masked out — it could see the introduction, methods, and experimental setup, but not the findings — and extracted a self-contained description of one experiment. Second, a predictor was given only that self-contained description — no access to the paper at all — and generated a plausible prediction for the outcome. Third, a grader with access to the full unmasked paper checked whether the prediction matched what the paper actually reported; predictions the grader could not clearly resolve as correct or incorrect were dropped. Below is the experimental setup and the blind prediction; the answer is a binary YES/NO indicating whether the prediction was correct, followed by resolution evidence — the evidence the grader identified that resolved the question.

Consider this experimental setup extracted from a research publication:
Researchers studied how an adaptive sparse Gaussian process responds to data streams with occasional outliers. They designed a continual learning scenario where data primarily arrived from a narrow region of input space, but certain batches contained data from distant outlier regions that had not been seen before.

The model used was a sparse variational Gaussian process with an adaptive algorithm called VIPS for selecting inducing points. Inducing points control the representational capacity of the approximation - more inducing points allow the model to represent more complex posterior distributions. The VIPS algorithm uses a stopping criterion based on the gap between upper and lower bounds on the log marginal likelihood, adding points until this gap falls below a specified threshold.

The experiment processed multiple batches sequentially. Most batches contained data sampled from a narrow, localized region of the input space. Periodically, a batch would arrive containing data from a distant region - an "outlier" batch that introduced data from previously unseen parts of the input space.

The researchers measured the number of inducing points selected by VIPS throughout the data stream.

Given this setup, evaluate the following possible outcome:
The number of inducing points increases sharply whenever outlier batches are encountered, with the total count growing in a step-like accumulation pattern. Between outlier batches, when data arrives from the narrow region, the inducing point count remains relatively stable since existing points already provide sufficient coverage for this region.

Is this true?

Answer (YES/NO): YES